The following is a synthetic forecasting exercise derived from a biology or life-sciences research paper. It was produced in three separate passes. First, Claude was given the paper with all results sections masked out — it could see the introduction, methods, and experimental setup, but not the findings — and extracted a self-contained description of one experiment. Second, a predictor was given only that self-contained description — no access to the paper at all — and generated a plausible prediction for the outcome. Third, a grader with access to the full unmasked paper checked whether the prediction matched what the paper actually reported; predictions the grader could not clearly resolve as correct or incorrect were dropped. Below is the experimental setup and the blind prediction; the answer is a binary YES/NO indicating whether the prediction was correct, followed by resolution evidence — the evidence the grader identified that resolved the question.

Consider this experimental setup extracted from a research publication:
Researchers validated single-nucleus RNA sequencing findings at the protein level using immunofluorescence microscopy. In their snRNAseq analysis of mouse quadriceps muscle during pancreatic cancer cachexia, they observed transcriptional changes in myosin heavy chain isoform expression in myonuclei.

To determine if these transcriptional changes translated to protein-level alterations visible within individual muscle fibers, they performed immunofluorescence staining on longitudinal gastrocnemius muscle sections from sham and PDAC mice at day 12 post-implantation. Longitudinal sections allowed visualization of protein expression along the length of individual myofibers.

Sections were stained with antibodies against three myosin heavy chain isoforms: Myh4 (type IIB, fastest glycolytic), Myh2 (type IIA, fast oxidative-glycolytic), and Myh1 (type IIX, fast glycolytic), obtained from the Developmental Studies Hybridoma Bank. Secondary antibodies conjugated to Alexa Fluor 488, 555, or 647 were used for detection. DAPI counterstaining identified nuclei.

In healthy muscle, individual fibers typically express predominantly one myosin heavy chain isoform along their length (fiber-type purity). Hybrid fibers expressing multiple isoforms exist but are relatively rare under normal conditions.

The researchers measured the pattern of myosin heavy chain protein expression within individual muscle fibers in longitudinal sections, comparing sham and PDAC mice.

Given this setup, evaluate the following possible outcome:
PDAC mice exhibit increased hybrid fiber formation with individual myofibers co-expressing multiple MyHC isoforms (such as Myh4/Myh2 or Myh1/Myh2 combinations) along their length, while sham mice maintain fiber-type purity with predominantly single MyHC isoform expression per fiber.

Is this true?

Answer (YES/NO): NO